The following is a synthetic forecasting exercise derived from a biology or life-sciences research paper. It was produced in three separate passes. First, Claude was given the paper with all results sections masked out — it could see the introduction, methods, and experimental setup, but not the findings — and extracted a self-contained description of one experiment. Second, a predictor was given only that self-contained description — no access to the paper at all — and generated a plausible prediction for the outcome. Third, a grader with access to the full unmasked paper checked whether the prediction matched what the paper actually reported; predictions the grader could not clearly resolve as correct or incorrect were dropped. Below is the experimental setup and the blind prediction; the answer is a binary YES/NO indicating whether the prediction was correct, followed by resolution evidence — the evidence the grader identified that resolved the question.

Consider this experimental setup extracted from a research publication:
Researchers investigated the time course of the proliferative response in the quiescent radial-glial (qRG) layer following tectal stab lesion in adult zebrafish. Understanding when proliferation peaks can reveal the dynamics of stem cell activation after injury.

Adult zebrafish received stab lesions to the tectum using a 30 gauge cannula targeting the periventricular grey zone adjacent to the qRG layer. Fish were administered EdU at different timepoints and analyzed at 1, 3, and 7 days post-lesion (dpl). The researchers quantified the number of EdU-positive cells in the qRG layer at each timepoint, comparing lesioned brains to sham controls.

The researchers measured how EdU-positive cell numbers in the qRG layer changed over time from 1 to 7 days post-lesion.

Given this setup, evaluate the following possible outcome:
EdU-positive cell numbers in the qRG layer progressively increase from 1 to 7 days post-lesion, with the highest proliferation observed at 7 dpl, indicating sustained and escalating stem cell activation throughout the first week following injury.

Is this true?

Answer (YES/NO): NO